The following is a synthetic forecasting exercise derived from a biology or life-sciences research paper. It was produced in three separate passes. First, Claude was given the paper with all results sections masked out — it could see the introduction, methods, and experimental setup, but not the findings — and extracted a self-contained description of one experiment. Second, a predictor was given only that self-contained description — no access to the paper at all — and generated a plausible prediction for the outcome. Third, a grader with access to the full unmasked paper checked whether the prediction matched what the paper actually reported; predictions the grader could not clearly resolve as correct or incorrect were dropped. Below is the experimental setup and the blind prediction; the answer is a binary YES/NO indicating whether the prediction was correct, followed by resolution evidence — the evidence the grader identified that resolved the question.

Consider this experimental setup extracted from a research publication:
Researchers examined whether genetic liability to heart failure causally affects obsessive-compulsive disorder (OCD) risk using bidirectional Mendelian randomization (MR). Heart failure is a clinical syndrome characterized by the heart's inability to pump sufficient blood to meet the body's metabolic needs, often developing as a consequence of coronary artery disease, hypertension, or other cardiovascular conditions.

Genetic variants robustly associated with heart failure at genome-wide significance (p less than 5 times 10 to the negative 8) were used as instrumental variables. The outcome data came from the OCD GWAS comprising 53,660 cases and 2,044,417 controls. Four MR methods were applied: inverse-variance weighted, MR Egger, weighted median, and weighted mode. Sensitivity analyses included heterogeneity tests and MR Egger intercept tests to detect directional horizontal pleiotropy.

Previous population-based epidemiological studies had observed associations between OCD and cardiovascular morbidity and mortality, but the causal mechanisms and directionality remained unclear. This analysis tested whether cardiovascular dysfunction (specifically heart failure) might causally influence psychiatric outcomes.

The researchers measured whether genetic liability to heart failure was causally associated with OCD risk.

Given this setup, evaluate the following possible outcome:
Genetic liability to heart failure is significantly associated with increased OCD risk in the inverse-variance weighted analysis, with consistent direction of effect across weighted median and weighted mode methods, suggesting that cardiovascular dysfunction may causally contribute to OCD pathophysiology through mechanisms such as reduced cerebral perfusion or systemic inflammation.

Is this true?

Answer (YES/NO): NO